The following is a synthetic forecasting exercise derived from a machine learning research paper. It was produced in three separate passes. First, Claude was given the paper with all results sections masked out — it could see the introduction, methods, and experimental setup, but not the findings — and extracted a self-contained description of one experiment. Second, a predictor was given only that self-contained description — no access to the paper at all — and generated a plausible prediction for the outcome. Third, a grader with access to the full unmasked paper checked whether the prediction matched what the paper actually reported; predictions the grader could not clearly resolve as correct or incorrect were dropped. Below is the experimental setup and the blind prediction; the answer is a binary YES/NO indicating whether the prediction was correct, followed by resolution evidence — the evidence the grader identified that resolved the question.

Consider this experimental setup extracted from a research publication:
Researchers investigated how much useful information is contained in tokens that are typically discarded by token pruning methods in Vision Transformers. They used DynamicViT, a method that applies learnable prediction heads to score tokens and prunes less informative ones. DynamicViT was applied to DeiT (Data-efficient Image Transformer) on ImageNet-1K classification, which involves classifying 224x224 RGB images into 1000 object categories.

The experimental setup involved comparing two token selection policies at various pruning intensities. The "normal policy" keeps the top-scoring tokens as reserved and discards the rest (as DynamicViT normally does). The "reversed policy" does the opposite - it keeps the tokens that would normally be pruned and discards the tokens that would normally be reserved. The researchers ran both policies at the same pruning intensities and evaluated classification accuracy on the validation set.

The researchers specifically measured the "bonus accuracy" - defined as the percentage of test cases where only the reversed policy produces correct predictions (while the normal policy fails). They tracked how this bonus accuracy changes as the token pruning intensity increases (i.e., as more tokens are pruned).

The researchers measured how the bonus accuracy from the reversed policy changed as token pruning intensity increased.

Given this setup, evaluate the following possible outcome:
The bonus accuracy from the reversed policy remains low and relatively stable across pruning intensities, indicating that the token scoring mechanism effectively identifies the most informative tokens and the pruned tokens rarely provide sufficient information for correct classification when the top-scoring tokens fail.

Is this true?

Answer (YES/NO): NO